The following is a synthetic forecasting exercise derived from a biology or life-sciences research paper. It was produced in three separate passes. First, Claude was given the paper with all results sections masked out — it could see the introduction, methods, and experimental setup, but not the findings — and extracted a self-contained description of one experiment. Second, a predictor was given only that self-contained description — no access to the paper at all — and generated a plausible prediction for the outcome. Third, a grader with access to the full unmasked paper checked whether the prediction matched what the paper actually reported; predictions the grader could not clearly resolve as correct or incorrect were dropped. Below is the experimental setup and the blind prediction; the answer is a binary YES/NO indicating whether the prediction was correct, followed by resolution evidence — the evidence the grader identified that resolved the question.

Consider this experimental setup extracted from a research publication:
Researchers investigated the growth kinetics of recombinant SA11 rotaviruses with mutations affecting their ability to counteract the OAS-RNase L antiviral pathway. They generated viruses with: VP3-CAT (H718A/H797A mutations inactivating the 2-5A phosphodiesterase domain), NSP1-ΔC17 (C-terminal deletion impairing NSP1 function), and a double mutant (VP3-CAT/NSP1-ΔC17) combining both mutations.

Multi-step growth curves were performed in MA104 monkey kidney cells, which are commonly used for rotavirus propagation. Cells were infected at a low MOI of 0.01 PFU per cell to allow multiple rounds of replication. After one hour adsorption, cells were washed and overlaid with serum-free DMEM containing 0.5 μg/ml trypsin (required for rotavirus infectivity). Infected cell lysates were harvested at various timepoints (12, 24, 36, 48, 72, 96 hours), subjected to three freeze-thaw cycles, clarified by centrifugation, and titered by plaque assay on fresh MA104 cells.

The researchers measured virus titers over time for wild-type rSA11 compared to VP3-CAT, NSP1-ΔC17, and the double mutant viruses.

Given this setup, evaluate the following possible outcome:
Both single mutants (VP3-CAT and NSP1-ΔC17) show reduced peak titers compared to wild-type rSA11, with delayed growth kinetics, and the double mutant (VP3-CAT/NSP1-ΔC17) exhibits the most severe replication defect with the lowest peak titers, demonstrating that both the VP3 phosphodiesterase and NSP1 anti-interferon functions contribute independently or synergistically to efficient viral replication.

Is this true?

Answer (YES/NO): NO